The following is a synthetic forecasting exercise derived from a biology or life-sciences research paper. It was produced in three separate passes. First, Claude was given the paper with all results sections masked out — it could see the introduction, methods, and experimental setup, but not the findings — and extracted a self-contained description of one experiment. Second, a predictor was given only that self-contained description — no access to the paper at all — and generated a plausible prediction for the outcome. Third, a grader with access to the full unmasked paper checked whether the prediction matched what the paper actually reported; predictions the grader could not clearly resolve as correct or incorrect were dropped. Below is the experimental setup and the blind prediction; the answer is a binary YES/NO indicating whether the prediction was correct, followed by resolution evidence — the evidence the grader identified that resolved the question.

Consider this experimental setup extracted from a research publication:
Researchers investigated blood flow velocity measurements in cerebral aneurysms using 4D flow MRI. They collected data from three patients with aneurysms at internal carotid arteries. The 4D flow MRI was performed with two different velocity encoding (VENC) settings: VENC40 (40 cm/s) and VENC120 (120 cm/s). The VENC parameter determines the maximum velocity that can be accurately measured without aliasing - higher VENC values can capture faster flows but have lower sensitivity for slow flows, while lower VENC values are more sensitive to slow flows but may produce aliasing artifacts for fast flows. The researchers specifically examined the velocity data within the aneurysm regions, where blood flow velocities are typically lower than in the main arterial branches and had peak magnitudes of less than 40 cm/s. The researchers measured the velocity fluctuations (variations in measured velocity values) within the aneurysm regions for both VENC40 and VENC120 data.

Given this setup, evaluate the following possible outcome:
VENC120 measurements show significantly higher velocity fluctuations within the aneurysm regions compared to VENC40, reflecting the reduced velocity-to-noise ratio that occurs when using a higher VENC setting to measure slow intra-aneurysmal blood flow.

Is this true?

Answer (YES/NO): YES